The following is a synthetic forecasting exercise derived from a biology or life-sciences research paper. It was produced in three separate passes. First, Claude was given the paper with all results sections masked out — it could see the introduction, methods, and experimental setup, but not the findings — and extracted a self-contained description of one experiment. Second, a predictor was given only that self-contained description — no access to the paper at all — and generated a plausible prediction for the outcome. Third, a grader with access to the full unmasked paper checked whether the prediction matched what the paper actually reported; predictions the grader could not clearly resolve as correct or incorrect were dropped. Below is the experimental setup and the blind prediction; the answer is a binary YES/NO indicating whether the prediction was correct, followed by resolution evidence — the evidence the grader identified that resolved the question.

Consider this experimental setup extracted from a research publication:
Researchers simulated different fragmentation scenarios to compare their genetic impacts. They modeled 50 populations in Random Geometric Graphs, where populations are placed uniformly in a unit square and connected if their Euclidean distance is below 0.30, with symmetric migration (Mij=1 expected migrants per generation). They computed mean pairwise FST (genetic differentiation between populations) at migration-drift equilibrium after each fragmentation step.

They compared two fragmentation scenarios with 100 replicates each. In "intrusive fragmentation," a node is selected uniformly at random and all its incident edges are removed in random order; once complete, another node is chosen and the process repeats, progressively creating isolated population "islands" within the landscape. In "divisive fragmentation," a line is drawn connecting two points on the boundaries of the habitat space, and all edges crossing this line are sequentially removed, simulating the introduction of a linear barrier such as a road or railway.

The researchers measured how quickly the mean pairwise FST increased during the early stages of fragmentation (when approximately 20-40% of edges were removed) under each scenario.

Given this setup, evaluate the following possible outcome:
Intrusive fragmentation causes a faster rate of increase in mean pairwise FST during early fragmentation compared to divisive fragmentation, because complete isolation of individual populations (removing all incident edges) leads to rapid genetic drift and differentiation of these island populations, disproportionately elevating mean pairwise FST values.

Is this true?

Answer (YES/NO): NO